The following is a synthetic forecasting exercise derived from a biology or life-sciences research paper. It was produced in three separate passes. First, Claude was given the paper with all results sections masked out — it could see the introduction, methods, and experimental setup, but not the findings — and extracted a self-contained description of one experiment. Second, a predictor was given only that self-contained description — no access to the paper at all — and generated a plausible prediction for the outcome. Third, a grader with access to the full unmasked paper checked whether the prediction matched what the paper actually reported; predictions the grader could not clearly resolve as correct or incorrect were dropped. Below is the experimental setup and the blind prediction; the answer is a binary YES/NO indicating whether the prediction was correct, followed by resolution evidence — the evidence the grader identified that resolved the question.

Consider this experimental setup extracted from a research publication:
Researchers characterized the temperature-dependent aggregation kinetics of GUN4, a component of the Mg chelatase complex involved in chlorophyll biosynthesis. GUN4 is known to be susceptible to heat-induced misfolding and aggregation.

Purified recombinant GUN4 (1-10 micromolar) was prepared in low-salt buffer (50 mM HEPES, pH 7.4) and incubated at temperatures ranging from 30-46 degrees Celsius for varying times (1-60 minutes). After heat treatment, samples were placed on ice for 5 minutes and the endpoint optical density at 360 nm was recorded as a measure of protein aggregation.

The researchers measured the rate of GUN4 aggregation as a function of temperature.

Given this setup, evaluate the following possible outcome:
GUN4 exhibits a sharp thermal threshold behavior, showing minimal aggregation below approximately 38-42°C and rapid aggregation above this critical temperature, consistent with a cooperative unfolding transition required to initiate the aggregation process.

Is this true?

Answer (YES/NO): NO